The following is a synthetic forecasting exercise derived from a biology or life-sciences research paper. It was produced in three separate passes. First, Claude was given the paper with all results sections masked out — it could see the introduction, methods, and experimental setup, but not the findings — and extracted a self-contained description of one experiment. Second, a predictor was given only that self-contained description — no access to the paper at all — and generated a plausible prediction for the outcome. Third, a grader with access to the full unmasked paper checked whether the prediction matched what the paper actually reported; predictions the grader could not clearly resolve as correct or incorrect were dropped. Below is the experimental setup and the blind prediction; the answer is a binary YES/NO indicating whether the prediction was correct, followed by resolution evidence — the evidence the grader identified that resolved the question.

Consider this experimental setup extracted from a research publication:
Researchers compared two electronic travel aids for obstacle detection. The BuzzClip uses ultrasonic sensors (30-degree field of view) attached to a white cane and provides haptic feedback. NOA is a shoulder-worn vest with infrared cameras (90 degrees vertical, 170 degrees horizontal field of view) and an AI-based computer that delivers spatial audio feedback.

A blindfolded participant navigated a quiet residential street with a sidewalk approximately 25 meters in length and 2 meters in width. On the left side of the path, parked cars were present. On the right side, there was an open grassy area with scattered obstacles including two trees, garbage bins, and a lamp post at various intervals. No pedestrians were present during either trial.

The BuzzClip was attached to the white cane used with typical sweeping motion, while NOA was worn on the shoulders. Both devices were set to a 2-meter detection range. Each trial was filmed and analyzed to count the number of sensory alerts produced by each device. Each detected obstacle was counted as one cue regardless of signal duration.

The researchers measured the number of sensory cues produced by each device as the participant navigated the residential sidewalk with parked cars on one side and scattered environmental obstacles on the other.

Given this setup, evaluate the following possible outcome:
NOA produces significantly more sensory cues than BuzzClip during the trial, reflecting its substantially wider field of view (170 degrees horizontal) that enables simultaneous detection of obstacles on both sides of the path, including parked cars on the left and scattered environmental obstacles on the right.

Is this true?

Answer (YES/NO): NO